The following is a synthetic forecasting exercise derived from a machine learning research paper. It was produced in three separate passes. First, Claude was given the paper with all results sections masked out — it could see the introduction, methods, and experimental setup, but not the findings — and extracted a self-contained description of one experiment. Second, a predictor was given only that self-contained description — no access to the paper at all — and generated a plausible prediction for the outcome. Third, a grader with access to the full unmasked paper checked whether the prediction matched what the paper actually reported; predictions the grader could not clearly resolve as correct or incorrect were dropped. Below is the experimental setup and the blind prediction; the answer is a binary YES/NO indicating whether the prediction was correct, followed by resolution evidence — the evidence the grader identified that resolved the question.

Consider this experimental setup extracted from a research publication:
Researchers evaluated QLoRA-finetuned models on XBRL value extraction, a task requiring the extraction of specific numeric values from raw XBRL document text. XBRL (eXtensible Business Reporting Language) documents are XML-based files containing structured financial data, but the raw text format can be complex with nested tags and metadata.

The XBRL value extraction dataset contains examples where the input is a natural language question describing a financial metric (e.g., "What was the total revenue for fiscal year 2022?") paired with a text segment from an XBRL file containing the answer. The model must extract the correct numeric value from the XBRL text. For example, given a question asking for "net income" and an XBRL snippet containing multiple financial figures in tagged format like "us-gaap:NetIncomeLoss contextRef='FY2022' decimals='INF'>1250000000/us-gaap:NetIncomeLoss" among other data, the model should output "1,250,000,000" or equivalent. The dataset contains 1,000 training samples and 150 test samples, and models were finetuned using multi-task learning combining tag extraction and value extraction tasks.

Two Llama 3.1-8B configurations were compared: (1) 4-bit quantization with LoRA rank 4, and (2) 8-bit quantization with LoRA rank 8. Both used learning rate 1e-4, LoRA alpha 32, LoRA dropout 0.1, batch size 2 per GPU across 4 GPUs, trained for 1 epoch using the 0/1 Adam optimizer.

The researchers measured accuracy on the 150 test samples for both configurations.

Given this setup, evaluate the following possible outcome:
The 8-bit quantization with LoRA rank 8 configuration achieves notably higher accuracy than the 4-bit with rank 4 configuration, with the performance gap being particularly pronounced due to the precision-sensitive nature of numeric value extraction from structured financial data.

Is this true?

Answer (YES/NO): NO